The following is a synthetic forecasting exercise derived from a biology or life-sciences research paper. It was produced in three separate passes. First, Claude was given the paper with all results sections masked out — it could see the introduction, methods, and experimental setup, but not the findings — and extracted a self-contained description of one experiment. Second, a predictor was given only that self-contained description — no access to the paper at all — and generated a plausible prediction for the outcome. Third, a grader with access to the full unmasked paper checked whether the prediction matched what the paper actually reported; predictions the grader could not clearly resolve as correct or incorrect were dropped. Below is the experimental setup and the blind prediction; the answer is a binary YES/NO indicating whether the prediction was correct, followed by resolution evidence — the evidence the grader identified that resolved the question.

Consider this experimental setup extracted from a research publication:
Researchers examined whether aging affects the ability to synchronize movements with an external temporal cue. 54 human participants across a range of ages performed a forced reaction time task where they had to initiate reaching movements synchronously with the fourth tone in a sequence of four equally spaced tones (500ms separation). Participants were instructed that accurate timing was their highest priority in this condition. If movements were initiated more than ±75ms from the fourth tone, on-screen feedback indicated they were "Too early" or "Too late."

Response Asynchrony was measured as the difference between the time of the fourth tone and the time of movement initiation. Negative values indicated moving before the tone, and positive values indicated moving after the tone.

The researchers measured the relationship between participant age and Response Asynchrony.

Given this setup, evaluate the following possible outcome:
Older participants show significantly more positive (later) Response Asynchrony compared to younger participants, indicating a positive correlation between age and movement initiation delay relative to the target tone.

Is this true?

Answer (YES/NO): NO